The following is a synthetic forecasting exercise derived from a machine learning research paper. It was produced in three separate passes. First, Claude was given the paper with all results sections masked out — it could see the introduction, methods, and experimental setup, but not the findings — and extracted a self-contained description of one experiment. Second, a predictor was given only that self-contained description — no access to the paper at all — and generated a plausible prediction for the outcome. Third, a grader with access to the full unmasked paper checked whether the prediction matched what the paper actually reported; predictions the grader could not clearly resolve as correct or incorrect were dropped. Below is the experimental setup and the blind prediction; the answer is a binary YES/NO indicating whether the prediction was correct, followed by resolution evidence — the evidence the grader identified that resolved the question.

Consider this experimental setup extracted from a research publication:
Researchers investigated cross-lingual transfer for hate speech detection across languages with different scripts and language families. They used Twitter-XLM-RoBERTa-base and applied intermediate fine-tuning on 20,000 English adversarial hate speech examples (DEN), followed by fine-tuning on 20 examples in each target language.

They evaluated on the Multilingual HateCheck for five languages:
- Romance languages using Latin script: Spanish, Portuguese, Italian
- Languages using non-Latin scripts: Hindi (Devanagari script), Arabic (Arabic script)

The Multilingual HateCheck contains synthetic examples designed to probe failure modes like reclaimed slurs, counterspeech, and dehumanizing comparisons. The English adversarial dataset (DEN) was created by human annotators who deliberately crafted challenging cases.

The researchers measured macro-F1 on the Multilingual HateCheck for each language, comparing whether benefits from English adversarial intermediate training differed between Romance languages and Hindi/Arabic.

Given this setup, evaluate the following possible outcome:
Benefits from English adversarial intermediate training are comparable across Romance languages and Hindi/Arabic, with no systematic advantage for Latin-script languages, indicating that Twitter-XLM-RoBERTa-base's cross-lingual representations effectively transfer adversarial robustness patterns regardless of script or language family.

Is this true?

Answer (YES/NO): NO